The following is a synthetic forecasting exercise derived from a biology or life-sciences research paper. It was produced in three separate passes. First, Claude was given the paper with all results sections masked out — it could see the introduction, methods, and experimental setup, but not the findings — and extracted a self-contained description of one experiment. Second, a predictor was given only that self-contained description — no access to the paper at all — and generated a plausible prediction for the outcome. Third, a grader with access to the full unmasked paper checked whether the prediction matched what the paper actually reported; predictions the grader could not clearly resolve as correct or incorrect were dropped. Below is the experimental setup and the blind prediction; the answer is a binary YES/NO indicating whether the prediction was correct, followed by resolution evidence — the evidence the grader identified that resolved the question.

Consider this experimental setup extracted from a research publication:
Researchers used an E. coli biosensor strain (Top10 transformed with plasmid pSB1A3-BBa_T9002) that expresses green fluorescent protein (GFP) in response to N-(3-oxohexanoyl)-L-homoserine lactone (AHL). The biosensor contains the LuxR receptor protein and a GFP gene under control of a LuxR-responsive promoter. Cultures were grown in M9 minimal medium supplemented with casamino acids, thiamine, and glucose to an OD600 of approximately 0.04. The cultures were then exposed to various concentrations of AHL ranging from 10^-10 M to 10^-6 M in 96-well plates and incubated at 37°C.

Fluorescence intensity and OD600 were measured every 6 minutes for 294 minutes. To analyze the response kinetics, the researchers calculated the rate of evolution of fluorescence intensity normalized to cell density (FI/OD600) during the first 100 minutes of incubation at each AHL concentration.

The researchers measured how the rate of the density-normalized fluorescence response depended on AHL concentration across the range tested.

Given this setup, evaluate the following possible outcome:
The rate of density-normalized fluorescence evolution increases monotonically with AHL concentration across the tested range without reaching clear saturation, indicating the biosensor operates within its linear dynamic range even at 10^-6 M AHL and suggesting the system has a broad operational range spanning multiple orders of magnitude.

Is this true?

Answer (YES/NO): NO